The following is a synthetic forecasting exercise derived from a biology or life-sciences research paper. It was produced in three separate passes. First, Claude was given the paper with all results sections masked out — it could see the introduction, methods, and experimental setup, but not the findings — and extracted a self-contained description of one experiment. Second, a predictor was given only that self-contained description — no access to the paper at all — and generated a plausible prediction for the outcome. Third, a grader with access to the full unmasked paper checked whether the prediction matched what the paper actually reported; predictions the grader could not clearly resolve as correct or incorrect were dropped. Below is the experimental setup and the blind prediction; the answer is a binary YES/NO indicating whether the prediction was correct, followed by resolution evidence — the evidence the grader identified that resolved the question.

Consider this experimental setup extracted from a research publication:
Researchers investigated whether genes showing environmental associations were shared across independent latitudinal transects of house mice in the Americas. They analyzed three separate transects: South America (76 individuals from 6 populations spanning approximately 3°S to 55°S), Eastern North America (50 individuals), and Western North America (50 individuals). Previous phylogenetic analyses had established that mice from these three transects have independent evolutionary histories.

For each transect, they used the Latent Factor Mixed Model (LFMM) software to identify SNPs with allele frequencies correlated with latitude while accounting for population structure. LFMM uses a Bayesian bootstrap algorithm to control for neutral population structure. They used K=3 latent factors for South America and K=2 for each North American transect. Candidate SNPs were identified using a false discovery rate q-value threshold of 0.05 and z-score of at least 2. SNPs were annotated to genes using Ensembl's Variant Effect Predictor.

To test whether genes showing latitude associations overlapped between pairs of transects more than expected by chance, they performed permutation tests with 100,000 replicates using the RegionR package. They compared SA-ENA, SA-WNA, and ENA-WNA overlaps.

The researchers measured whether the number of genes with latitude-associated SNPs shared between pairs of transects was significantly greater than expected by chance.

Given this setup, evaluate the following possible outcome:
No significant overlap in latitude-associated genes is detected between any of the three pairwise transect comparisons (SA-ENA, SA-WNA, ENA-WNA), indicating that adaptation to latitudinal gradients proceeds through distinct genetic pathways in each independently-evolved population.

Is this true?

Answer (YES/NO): NO